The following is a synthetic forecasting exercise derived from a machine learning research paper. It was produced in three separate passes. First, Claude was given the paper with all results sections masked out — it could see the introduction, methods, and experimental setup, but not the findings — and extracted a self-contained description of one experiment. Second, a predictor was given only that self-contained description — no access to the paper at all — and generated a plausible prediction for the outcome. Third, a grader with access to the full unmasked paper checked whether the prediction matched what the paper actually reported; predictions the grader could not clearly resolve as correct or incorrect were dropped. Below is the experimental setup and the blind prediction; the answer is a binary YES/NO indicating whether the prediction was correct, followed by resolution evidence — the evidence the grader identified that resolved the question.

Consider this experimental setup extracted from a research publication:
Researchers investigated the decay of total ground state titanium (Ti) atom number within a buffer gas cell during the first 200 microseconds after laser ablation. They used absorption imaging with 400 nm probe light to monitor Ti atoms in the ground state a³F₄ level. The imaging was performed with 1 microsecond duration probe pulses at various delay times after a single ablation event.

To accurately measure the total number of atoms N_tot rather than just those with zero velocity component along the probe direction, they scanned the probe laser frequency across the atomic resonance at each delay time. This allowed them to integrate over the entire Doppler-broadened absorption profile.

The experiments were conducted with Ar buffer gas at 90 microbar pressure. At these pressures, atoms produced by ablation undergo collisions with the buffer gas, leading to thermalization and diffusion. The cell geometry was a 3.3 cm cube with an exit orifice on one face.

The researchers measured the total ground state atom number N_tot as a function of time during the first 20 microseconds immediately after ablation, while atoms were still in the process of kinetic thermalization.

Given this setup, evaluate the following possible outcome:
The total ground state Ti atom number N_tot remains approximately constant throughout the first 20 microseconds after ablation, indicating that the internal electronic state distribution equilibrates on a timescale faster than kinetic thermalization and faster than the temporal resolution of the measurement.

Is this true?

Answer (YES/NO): NO